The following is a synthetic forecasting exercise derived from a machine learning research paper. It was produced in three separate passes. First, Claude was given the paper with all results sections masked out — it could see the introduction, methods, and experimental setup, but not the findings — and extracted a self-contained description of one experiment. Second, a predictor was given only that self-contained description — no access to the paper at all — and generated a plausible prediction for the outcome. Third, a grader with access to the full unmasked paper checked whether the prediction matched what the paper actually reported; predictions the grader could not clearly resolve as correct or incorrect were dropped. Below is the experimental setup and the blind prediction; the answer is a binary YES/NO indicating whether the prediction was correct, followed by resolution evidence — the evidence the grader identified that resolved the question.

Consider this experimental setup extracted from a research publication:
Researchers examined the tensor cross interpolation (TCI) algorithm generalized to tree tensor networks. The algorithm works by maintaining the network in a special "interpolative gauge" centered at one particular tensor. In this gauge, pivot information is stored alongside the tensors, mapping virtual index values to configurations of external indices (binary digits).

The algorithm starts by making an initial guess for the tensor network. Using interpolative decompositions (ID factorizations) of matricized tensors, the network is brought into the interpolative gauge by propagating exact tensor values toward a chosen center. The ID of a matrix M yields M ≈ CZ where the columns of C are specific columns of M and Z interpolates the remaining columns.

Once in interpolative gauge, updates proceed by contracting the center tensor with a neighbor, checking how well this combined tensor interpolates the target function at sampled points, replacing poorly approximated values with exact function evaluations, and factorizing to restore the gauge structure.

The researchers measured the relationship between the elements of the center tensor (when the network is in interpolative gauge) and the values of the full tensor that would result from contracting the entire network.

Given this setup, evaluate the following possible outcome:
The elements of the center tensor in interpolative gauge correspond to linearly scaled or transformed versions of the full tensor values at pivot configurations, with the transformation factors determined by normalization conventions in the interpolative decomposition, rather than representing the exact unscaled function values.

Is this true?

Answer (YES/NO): NO